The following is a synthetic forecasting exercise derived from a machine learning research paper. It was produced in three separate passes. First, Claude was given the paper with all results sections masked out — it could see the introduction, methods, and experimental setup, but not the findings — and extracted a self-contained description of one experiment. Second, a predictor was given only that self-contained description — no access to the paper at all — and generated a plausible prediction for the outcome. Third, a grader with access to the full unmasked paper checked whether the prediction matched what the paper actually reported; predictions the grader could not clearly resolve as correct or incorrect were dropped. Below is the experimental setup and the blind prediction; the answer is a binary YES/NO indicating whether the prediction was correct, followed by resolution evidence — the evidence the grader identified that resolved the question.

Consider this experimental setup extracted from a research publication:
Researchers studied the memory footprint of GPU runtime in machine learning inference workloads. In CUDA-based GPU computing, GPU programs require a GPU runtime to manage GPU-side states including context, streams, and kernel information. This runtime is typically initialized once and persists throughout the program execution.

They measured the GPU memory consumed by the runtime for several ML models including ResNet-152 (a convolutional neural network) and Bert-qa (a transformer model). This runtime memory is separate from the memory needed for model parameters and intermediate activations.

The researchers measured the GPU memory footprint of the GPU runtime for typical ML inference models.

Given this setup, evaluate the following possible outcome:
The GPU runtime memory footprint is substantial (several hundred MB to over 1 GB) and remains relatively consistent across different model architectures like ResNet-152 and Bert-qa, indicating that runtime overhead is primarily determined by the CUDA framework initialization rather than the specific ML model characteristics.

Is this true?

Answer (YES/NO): YES